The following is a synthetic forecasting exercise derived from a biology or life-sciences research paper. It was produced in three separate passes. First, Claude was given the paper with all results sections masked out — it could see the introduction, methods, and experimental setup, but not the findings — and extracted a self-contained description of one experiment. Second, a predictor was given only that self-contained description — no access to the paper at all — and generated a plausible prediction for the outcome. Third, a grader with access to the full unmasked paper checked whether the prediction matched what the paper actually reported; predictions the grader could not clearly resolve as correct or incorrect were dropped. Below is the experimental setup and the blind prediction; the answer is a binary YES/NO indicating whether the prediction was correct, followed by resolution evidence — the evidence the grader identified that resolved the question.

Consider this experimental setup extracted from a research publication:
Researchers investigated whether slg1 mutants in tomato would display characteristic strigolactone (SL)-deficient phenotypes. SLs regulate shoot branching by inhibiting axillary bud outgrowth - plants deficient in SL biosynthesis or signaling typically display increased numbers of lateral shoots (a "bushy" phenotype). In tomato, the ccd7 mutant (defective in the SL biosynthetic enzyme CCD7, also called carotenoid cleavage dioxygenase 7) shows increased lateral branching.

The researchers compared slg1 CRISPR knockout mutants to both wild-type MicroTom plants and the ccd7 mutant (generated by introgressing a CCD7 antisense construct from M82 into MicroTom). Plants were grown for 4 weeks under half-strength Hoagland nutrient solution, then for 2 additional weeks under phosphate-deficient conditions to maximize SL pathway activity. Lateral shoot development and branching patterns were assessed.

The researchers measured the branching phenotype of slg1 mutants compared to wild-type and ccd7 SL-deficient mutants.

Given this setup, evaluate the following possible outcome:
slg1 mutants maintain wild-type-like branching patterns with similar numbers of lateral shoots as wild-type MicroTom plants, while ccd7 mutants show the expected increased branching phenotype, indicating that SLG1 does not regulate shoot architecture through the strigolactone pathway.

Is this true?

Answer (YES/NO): YES